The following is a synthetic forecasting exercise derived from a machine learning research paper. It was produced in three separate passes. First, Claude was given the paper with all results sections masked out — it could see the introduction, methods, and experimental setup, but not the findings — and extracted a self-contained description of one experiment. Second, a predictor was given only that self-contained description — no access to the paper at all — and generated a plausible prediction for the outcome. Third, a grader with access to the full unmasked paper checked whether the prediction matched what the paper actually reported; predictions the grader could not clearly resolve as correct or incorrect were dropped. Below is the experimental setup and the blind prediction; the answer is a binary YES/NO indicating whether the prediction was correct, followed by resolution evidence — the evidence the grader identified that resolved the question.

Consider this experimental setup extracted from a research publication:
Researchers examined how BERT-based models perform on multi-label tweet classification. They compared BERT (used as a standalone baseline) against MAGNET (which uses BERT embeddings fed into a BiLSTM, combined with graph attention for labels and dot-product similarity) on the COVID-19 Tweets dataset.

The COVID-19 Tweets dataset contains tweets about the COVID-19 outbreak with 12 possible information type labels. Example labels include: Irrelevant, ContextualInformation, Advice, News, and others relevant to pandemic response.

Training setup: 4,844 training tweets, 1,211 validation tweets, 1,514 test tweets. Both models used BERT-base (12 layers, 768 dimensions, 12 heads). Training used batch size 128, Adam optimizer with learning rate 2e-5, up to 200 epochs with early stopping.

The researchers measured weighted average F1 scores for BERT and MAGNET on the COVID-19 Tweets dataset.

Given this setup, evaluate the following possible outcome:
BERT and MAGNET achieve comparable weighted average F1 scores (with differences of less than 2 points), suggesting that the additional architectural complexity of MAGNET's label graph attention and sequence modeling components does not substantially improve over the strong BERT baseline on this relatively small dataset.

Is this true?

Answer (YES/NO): NO